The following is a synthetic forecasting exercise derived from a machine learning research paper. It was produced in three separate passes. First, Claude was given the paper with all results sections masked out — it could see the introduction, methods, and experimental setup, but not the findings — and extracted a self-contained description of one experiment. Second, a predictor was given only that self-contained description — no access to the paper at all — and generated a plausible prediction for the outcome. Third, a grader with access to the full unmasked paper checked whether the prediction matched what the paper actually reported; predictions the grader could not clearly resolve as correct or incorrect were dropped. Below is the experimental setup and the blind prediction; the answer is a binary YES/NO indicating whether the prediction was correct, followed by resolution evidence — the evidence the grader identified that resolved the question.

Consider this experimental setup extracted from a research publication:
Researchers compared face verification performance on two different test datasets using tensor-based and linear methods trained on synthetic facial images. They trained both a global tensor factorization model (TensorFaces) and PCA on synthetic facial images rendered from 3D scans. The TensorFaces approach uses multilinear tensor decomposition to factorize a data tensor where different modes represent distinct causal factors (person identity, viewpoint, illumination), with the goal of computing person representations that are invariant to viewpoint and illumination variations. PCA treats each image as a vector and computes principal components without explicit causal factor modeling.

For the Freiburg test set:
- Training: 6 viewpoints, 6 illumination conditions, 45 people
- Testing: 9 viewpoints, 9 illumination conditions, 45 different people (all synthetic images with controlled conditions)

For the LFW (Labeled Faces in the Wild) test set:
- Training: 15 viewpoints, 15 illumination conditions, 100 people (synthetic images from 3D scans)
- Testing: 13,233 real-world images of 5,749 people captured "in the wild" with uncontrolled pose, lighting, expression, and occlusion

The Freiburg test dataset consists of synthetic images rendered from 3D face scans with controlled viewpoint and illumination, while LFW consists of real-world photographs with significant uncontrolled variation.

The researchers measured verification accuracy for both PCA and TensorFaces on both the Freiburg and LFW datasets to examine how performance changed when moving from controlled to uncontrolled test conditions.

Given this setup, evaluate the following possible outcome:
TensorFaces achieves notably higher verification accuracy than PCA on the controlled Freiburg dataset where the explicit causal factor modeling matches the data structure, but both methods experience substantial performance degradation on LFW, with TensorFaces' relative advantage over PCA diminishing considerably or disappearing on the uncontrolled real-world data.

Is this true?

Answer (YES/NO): YES